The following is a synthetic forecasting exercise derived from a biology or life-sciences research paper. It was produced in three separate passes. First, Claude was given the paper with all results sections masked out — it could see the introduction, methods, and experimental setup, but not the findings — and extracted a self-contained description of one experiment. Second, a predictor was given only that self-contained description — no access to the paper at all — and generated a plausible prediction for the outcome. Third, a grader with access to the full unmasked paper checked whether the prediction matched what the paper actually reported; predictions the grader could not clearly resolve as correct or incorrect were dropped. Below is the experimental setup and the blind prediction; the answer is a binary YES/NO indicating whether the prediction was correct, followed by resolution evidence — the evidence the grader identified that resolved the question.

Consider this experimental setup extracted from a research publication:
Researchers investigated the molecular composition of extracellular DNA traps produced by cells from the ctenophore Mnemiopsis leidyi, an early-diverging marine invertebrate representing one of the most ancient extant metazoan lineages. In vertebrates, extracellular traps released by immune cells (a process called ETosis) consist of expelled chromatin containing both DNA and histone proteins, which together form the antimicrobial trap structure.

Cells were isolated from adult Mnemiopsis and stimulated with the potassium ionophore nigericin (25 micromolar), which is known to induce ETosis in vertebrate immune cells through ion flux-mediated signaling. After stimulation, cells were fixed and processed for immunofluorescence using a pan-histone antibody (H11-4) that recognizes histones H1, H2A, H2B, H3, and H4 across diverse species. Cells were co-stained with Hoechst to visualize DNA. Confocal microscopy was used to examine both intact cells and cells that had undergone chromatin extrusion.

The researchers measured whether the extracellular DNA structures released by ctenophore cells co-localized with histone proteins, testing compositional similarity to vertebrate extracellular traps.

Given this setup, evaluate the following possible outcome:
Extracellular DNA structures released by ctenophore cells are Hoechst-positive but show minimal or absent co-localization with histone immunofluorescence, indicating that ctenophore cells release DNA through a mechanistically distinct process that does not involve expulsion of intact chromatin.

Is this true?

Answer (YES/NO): NO